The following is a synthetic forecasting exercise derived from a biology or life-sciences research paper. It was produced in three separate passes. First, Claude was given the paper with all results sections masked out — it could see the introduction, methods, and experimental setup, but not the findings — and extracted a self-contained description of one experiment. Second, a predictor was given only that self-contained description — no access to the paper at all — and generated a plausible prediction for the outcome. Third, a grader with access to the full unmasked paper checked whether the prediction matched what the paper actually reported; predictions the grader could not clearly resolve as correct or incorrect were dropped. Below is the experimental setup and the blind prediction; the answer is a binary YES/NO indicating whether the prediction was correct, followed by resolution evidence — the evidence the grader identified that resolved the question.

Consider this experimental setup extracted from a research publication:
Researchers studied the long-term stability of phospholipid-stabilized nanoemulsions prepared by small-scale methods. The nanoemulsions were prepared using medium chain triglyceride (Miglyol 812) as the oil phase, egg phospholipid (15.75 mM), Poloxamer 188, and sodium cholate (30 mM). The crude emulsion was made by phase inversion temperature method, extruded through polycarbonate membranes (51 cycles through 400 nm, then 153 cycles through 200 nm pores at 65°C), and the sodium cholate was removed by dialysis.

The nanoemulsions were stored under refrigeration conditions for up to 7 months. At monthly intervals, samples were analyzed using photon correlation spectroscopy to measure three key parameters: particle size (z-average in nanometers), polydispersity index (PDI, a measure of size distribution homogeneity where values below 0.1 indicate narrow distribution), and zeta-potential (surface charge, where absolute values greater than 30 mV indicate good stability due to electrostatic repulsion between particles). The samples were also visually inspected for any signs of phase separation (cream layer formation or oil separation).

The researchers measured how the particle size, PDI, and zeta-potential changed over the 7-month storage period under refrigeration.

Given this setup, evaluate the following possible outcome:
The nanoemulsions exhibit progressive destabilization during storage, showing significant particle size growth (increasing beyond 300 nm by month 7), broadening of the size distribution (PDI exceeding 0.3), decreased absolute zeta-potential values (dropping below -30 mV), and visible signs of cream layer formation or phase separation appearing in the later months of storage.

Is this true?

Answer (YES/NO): NO